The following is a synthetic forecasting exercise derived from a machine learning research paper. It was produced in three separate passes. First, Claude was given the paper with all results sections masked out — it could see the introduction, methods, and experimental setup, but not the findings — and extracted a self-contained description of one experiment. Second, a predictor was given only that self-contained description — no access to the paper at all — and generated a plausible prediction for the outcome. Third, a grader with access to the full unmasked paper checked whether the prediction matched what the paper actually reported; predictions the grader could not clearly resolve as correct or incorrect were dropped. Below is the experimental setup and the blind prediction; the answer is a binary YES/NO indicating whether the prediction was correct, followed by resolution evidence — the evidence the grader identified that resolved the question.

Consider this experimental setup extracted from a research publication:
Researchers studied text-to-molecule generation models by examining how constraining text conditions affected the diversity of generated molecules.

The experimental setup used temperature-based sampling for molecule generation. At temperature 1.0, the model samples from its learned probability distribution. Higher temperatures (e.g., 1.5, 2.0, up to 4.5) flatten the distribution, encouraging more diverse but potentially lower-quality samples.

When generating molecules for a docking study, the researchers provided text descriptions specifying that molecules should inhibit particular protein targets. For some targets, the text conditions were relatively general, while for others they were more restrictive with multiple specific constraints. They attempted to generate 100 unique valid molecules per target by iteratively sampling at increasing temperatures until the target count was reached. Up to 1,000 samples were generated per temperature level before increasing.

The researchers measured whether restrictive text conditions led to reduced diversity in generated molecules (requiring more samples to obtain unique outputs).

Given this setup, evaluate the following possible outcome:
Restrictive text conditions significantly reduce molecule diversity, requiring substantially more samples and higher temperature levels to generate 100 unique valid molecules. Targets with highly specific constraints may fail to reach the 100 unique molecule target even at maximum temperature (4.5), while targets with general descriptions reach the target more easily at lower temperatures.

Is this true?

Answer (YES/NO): NO